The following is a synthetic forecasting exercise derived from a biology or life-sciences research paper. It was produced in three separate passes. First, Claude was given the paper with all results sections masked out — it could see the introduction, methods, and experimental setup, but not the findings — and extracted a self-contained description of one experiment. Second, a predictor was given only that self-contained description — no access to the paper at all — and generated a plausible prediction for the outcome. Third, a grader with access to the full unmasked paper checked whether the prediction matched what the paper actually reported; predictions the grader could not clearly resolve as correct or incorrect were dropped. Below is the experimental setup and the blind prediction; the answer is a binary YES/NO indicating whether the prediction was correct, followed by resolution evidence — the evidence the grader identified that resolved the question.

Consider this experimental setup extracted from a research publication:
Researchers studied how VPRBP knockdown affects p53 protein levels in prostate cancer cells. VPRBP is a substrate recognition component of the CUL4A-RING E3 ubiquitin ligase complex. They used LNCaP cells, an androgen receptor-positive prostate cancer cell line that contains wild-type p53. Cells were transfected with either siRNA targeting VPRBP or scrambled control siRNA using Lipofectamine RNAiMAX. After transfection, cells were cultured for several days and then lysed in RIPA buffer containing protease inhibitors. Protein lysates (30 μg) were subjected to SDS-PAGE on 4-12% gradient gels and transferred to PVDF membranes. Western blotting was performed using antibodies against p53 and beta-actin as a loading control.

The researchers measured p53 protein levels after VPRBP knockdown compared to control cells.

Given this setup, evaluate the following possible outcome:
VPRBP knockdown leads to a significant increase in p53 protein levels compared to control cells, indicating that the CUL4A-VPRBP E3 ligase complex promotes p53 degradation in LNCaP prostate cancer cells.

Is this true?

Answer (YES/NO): YES